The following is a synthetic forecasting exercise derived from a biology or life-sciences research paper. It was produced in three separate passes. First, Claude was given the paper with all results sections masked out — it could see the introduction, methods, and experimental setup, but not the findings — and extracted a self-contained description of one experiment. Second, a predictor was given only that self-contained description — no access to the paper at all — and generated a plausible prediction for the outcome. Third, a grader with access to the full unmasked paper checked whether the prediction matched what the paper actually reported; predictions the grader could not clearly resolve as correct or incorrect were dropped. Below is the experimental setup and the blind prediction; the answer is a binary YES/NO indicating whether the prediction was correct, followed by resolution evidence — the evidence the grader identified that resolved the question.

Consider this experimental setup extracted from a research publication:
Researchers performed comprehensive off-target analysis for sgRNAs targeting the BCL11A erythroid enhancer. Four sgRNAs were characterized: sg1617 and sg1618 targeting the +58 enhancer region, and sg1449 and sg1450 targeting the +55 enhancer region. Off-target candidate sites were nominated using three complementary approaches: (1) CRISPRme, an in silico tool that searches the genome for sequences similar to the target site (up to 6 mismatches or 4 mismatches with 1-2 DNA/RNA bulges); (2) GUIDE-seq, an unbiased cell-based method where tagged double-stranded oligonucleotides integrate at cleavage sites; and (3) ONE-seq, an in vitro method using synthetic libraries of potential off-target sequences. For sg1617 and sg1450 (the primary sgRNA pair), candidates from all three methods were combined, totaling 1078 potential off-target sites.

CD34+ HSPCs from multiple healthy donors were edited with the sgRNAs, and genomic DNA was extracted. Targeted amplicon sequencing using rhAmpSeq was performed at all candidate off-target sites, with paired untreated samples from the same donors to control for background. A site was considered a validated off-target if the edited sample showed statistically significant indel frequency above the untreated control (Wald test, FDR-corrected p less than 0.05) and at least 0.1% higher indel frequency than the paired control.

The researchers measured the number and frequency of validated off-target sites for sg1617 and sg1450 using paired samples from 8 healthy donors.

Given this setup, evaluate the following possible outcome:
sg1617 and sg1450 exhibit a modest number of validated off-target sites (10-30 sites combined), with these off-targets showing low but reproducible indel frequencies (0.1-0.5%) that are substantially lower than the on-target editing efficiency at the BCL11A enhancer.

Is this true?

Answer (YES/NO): NO